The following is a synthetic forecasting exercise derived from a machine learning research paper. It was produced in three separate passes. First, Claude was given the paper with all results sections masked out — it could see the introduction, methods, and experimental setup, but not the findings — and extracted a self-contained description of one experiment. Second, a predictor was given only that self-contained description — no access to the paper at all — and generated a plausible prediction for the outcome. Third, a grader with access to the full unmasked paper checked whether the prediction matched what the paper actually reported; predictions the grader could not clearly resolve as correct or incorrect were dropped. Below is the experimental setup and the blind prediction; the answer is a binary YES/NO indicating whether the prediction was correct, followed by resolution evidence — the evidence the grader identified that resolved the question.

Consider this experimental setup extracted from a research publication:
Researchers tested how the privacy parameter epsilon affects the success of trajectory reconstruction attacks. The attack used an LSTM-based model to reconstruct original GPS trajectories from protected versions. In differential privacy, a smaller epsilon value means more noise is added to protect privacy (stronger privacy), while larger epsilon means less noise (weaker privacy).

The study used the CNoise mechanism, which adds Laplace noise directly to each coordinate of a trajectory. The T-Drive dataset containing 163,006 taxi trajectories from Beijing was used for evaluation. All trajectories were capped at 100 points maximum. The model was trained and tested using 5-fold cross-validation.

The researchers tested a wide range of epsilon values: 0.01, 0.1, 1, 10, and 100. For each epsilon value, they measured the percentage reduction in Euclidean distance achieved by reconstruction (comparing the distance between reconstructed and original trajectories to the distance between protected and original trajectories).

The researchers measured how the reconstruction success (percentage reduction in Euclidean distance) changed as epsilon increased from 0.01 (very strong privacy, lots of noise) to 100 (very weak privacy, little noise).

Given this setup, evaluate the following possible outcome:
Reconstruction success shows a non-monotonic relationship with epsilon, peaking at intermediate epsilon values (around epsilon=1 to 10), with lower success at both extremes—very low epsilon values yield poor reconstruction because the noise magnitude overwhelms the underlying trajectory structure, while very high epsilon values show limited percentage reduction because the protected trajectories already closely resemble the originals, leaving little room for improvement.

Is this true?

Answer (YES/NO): NO